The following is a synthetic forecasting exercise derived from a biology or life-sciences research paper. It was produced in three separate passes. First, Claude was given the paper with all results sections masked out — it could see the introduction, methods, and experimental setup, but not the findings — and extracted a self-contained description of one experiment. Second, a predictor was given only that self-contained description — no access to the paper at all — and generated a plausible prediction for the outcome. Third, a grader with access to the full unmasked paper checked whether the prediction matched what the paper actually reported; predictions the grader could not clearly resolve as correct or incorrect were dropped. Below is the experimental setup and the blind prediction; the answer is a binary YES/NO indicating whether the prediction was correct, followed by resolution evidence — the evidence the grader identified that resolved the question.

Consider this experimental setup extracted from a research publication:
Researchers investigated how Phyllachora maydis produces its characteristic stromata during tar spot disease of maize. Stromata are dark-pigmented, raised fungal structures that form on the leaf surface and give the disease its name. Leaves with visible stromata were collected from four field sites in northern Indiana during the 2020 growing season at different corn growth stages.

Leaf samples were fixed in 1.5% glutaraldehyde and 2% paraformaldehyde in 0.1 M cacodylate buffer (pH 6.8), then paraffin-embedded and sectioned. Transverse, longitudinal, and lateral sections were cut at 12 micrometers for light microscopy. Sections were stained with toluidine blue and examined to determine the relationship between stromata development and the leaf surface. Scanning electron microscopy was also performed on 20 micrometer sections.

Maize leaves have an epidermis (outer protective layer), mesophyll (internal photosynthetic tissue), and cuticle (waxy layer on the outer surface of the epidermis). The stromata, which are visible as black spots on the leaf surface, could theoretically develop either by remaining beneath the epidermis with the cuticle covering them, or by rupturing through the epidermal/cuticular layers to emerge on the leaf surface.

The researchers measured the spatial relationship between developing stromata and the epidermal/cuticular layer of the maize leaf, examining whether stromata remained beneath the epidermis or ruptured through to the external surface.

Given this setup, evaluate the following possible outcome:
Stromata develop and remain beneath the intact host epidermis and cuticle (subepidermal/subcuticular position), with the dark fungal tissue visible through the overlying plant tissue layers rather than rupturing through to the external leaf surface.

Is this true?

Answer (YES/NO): NO